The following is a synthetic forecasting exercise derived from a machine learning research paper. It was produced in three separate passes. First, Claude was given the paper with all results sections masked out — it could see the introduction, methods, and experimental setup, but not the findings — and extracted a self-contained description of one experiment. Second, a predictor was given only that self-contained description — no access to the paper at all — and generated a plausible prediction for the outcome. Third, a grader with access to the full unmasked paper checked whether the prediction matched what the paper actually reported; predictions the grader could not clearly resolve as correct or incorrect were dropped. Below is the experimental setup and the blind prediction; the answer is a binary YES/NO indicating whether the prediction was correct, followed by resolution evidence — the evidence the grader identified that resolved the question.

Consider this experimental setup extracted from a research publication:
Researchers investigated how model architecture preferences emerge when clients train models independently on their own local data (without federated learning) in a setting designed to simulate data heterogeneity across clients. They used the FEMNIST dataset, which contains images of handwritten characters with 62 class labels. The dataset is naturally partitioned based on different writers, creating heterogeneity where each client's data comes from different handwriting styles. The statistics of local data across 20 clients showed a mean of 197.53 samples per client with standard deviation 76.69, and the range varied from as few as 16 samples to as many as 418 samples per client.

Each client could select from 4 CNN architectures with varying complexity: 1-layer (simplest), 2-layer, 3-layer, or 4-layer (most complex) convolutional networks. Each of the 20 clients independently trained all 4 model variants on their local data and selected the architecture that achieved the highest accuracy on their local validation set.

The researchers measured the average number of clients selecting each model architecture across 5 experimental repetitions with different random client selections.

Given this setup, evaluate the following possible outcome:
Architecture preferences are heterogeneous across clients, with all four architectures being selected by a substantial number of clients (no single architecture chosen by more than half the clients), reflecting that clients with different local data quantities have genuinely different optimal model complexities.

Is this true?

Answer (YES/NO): NO